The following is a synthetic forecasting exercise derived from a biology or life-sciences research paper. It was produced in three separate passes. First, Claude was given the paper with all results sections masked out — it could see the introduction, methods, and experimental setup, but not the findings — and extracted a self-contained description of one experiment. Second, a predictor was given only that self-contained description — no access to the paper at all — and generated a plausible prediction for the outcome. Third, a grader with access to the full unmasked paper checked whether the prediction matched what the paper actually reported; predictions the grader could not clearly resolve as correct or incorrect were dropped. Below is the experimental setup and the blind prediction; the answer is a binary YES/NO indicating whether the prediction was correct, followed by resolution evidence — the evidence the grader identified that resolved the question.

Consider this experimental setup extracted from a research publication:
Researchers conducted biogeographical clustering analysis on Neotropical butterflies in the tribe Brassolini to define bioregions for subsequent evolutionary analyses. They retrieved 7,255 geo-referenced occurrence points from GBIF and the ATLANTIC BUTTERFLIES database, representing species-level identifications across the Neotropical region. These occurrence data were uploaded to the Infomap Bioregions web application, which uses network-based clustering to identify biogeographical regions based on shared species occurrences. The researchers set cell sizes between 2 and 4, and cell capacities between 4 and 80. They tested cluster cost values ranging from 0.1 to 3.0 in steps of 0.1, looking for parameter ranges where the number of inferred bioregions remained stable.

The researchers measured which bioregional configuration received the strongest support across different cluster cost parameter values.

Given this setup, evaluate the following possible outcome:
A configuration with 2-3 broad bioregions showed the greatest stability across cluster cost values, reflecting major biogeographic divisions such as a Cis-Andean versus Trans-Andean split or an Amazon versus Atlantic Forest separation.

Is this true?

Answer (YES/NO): NO